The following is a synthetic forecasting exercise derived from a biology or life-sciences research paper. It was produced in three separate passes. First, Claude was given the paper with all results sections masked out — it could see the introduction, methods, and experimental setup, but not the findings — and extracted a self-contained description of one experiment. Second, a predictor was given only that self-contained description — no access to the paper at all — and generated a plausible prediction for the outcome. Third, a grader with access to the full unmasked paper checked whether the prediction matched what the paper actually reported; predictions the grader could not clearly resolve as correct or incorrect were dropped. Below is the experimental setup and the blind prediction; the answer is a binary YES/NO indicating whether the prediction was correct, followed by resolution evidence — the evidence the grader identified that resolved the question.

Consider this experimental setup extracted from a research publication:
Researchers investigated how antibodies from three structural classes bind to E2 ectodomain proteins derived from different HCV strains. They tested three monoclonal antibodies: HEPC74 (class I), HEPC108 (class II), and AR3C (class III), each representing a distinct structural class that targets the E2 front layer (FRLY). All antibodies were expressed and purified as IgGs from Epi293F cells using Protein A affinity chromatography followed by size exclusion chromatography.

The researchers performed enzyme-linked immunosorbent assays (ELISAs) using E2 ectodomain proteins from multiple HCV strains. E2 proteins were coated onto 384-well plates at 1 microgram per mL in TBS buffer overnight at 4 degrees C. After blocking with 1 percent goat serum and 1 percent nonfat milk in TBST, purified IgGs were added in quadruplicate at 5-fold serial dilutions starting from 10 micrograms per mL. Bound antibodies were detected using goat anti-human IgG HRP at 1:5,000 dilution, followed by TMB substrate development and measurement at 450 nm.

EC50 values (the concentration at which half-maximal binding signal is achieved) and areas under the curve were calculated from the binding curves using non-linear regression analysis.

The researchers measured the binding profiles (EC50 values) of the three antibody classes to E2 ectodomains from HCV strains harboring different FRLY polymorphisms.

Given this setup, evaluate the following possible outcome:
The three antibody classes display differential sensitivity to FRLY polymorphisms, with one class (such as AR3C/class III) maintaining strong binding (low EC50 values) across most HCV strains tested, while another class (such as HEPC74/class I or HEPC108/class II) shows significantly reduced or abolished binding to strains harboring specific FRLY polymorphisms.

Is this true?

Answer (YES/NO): NO